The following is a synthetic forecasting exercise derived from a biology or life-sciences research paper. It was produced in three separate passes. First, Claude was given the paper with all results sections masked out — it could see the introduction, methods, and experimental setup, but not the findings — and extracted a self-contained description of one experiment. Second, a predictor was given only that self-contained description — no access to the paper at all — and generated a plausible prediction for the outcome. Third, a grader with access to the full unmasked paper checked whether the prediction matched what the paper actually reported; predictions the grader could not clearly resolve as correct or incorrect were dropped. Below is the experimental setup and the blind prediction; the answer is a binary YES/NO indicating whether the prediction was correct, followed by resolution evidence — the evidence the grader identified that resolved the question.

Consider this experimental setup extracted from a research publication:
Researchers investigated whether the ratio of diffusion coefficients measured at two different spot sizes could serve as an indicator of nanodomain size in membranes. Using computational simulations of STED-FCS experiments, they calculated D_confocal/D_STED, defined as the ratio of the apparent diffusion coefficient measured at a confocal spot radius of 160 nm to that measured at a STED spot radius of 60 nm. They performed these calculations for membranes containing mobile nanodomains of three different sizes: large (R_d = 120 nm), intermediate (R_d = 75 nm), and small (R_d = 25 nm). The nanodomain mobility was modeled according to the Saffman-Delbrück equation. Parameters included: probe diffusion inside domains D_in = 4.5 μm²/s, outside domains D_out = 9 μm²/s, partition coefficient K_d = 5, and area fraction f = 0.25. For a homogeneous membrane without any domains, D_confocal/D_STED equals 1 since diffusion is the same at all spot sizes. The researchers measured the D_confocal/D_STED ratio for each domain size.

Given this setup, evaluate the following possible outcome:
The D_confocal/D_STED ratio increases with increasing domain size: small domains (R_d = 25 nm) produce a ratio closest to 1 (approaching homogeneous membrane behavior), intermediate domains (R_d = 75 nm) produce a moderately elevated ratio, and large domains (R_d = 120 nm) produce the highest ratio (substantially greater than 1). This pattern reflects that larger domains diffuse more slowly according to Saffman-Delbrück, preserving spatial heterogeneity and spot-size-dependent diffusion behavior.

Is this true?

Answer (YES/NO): YES